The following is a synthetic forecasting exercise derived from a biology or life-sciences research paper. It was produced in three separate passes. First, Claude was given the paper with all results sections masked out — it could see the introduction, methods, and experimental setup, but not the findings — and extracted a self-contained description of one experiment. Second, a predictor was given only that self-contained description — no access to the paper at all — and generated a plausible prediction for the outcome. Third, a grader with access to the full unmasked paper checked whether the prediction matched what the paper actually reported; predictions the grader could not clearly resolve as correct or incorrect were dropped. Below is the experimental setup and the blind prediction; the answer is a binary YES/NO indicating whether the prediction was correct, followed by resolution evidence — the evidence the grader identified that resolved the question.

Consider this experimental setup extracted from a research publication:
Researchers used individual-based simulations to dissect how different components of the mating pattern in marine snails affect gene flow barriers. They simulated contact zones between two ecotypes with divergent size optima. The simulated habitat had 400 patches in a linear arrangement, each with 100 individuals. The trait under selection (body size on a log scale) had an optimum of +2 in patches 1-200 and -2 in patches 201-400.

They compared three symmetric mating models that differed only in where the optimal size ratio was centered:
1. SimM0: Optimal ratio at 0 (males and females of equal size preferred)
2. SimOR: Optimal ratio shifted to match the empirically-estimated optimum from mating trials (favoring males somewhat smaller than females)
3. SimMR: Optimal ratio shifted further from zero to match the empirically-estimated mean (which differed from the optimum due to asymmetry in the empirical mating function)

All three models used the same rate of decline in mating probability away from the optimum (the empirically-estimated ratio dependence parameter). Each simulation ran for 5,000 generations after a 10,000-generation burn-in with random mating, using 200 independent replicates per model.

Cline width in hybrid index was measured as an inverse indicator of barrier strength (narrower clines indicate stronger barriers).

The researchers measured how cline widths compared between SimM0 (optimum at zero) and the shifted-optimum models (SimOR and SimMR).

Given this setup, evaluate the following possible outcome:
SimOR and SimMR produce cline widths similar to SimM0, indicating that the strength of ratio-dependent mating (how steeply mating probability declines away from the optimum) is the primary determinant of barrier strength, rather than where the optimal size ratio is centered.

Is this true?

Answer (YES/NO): NO